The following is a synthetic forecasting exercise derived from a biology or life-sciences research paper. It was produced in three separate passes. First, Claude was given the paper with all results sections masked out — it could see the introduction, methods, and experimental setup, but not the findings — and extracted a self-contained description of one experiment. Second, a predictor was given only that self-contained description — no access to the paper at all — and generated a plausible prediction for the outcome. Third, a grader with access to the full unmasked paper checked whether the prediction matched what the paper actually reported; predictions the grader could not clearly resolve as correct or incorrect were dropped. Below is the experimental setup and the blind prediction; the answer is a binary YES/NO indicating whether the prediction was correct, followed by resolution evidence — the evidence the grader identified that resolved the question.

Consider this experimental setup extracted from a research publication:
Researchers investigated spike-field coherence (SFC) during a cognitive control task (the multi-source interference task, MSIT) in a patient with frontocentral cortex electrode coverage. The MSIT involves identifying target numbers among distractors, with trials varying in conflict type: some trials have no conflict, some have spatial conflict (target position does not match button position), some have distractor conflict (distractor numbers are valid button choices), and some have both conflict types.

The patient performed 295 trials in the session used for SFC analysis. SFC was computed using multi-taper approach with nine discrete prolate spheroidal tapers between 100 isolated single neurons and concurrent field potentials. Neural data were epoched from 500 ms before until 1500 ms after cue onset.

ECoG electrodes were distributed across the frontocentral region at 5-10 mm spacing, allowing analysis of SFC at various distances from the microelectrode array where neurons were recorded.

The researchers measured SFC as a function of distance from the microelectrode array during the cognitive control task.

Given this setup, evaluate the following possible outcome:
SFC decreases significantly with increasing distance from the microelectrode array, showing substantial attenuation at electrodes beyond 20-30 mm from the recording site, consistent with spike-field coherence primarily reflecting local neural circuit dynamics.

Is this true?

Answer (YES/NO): YES